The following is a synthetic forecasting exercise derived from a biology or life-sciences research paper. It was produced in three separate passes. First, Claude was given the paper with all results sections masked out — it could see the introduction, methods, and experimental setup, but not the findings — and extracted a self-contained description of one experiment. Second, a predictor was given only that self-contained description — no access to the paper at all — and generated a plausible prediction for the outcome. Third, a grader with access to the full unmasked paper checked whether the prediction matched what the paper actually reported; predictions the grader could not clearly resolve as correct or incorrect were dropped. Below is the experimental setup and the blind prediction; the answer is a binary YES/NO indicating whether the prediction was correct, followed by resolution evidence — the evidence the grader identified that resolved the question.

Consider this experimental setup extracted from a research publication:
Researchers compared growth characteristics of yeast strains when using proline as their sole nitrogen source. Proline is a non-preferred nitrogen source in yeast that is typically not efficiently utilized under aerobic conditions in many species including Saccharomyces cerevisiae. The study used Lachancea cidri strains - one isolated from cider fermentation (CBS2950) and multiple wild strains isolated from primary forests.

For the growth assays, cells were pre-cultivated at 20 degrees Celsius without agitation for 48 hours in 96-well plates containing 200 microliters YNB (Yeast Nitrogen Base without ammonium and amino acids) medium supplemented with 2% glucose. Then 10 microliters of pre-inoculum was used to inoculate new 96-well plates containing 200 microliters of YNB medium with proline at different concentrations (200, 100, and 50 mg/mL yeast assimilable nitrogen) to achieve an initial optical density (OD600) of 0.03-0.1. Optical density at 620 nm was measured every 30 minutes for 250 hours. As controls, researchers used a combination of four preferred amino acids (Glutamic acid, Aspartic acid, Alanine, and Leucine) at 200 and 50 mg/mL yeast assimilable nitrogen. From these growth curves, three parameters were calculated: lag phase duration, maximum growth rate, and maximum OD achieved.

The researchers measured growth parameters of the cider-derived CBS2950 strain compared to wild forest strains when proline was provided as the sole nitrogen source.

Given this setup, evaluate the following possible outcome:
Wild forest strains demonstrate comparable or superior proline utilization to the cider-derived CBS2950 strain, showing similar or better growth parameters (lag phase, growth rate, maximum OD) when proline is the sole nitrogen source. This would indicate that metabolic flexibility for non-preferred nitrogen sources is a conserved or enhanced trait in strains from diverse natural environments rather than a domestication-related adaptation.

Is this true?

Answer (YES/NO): NO